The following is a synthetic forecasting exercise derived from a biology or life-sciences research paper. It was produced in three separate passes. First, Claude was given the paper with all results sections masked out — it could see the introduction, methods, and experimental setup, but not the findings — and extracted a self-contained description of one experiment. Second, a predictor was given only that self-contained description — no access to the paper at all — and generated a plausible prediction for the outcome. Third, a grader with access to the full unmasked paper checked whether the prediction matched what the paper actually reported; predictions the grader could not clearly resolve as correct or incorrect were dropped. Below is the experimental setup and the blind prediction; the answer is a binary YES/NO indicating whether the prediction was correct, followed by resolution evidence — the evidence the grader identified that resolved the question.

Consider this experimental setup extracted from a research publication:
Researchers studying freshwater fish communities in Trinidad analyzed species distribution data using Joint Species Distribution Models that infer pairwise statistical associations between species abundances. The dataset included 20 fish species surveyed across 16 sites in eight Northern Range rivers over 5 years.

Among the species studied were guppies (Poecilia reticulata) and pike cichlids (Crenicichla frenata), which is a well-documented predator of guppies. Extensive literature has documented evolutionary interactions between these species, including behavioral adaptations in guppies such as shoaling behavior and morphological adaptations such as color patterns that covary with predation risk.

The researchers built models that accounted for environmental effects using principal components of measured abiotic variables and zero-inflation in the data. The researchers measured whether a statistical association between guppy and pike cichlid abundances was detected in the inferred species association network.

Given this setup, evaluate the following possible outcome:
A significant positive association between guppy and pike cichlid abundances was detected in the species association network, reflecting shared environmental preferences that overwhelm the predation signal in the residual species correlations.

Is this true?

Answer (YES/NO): NO